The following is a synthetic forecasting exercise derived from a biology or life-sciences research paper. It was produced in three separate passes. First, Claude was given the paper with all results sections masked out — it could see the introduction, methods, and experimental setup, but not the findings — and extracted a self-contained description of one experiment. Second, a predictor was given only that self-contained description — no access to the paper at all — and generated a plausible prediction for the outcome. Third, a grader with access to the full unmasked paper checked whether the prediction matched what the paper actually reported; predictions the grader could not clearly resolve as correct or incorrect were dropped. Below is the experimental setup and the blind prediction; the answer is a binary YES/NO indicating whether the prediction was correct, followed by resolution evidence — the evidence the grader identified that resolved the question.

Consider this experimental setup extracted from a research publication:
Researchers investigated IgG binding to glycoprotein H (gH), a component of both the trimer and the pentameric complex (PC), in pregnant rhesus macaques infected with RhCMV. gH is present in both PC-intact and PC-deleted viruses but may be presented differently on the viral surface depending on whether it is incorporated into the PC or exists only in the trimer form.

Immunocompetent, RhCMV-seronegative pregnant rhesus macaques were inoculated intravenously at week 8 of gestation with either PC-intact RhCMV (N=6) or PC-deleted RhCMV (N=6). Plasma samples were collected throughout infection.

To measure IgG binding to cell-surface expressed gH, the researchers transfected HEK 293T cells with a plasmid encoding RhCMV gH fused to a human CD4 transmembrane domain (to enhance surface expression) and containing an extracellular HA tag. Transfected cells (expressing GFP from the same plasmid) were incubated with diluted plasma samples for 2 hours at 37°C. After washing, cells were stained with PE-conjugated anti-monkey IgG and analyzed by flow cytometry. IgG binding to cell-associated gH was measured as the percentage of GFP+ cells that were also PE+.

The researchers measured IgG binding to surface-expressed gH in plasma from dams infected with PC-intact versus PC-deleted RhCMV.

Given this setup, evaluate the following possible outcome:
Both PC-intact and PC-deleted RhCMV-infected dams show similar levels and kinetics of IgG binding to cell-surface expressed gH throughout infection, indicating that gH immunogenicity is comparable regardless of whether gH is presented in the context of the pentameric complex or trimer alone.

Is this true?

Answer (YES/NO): NO